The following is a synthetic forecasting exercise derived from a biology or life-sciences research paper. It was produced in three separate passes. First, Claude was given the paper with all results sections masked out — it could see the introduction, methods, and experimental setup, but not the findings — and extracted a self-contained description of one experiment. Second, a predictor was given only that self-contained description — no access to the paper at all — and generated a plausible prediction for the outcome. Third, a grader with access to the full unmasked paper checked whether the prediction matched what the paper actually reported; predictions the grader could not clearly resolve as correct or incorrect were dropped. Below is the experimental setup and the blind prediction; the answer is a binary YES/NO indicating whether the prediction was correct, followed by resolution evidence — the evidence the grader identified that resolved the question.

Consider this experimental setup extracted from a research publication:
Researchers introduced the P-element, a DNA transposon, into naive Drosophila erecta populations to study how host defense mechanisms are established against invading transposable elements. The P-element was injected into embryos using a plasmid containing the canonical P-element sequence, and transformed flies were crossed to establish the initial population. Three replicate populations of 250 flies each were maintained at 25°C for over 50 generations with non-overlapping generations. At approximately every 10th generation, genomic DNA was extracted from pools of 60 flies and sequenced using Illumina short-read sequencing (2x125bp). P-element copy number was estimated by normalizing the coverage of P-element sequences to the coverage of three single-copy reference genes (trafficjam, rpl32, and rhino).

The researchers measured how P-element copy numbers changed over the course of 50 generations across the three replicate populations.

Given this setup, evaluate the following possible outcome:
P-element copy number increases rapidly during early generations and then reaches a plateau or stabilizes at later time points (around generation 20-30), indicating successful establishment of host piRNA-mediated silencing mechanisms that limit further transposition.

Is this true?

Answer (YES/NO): NO